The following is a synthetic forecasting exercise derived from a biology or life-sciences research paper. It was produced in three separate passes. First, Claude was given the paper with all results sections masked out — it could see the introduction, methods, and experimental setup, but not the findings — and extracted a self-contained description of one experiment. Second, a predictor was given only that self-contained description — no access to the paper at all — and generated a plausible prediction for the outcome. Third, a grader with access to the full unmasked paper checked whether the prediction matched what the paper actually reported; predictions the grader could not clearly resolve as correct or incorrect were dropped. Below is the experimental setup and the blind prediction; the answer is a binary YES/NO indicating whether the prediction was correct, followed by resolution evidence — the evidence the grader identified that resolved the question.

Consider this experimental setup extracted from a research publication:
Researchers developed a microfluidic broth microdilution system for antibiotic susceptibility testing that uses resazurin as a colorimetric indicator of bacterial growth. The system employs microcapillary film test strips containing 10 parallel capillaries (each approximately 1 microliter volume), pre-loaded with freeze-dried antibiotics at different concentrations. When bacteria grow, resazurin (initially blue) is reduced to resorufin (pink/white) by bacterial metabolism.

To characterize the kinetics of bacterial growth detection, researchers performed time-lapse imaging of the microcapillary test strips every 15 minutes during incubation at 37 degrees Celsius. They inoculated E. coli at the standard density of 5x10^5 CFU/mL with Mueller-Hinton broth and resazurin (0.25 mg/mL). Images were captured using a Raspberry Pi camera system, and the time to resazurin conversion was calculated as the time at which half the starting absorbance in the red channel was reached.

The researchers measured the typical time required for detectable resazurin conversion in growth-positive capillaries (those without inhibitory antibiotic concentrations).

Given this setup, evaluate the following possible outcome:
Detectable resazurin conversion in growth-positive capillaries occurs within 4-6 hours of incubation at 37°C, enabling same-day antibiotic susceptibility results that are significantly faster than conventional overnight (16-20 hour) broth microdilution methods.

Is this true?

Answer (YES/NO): NO